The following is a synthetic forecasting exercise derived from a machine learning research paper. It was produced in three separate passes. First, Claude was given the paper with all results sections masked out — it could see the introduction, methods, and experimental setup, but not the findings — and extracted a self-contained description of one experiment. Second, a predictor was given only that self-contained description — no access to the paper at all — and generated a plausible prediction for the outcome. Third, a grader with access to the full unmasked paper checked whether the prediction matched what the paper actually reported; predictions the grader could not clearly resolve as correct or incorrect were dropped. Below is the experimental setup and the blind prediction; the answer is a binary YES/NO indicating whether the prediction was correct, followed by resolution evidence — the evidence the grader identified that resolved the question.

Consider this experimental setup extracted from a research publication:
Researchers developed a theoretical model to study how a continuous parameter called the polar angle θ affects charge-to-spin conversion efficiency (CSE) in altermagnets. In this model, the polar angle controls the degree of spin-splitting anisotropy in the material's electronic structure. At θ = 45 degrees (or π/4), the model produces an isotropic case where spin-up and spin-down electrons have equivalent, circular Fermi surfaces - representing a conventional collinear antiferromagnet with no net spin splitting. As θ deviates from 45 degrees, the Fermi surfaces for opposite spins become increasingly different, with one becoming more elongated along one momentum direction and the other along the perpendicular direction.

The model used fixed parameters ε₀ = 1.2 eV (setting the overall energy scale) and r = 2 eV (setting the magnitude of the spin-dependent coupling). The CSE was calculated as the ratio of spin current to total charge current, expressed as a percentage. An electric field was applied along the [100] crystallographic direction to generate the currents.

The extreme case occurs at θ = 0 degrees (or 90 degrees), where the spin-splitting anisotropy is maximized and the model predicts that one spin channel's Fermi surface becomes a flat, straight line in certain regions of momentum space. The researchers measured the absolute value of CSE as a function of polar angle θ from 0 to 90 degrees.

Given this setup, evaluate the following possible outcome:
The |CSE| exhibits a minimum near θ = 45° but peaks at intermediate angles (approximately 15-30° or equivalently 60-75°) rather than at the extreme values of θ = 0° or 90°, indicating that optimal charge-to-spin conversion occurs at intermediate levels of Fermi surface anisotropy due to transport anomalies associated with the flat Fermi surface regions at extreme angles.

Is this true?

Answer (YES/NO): NO